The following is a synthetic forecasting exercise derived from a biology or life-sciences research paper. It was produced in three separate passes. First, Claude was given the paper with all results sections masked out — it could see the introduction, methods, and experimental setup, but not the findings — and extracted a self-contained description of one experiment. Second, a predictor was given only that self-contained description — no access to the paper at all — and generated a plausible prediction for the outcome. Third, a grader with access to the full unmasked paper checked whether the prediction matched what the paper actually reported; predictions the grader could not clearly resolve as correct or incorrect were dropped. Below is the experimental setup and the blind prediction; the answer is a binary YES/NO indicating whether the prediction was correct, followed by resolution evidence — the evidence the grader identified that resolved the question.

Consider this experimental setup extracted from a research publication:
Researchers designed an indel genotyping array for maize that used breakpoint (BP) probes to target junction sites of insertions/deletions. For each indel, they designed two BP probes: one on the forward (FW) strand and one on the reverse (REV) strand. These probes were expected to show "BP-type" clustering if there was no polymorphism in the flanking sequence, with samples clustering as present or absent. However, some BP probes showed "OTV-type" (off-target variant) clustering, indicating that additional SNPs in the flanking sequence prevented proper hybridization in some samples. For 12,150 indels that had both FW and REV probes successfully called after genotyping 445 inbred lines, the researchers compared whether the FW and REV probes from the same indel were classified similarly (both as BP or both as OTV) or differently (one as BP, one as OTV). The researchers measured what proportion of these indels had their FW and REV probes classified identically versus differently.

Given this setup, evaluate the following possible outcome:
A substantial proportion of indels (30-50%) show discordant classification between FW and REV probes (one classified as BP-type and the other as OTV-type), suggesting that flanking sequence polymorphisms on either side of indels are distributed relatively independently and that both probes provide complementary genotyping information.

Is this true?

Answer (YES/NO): YES